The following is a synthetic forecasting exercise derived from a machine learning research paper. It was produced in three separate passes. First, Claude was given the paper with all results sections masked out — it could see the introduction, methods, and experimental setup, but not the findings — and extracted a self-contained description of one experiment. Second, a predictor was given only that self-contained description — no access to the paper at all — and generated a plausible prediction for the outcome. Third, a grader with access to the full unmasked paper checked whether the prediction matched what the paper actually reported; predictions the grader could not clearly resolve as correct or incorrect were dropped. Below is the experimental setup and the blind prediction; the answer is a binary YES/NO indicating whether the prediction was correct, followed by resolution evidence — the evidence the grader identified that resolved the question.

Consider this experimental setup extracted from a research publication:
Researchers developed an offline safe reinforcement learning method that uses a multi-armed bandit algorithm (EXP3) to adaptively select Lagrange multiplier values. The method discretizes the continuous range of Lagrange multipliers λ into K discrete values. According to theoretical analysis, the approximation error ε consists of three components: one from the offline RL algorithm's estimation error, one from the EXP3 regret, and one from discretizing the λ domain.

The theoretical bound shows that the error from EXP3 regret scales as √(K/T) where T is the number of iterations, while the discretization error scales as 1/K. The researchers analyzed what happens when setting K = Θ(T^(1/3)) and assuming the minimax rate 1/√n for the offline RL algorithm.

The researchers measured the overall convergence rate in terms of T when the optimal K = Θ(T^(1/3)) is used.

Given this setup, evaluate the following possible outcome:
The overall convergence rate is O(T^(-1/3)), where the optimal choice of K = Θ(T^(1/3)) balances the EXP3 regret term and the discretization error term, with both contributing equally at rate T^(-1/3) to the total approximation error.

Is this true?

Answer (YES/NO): NO